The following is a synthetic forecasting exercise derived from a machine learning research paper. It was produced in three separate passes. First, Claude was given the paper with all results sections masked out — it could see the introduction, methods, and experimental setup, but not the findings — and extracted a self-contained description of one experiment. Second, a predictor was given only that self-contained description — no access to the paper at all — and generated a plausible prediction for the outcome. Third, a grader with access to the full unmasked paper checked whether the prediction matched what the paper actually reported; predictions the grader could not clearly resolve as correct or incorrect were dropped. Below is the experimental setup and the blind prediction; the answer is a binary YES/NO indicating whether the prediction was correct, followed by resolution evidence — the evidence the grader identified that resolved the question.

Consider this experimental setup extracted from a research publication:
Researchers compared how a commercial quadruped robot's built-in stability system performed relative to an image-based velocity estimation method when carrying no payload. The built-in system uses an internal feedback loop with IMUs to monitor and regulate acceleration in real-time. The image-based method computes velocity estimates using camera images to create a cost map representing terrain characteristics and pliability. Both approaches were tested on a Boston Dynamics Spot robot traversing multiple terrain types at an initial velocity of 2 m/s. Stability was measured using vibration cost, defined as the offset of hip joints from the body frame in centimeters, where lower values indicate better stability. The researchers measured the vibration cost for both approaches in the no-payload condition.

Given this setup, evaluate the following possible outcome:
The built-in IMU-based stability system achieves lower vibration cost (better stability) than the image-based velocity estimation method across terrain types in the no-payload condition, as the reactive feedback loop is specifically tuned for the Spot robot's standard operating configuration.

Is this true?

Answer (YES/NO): YES